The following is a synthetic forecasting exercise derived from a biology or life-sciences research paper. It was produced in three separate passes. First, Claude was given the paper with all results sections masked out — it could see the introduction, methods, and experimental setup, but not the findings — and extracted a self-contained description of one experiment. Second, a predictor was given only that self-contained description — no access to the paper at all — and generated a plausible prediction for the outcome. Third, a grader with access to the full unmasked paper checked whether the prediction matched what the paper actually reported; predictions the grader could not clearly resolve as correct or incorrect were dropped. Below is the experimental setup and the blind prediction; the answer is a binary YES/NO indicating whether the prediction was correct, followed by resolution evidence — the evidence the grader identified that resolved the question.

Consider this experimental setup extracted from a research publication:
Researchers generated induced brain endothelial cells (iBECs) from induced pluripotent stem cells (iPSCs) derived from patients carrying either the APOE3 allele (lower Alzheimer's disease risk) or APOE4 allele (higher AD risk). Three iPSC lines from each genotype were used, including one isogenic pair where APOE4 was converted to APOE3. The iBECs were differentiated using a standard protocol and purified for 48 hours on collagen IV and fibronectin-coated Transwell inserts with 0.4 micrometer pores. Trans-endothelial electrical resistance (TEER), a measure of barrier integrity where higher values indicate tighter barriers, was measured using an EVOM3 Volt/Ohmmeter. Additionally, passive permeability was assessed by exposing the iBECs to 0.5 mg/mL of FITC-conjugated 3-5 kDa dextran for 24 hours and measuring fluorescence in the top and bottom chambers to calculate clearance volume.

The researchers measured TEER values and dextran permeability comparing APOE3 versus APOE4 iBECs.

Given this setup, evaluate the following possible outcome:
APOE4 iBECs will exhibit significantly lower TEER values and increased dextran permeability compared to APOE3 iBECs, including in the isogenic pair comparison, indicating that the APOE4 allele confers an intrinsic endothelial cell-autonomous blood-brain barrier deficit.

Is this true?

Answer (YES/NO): NO